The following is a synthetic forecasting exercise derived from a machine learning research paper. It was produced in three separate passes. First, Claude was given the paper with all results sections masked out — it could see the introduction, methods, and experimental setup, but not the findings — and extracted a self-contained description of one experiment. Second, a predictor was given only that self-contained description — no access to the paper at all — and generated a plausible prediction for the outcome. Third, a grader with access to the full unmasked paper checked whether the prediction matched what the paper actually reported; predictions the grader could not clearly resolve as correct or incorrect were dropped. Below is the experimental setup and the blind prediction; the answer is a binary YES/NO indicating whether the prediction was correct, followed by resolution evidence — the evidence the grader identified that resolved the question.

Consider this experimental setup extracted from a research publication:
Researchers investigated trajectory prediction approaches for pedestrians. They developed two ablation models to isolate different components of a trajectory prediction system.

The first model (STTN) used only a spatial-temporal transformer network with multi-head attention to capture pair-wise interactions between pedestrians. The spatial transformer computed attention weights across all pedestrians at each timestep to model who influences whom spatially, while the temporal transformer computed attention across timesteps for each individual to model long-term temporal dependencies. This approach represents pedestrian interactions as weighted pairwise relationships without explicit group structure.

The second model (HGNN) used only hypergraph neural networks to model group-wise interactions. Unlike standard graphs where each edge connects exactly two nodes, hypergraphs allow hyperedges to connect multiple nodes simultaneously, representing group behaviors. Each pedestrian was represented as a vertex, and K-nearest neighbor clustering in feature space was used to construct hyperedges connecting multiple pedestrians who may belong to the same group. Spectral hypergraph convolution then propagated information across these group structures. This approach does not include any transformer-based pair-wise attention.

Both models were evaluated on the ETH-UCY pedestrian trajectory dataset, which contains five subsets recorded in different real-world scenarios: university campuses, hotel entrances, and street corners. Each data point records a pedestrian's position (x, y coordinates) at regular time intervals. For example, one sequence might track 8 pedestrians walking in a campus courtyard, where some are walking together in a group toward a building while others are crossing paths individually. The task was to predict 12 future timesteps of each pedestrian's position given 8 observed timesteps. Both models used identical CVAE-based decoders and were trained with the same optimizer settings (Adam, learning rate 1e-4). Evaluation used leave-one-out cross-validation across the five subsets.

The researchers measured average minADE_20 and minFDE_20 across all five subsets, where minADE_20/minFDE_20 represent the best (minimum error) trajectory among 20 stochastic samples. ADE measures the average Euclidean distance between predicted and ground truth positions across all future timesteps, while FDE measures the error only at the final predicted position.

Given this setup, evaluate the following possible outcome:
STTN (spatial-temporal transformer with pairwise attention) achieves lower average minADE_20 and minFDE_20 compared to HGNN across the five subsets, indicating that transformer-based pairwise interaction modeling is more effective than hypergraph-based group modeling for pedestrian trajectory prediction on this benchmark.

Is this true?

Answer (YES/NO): NO